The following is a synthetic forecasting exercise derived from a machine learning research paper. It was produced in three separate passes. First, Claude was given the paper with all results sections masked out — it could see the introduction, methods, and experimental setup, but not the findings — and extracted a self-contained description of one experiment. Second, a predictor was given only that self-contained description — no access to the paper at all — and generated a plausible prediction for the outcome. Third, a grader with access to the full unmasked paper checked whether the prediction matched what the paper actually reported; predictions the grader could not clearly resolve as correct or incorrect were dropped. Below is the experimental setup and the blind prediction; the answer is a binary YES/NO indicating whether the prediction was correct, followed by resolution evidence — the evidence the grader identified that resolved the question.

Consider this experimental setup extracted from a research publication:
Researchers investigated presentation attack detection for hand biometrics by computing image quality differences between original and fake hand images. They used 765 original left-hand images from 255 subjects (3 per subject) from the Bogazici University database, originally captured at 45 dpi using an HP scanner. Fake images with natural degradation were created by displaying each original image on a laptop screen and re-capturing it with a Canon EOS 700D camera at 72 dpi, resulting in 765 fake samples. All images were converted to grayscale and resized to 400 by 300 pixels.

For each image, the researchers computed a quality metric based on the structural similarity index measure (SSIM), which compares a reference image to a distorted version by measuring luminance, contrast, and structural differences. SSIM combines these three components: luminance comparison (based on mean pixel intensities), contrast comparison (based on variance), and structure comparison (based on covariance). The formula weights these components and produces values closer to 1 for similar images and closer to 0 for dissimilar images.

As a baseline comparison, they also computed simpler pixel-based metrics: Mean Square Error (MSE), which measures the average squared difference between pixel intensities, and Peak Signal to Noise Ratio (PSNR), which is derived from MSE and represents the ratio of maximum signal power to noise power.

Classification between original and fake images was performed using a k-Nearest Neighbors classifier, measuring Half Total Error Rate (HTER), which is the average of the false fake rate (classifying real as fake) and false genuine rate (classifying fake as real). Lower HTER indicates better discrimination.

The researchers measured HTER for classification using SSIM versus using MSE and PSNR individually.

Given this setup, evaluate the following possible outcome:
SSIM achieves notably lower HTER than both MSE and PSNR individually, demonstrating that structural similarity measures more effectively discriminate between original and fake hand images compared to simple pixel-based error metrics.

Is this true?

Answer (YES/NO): YES